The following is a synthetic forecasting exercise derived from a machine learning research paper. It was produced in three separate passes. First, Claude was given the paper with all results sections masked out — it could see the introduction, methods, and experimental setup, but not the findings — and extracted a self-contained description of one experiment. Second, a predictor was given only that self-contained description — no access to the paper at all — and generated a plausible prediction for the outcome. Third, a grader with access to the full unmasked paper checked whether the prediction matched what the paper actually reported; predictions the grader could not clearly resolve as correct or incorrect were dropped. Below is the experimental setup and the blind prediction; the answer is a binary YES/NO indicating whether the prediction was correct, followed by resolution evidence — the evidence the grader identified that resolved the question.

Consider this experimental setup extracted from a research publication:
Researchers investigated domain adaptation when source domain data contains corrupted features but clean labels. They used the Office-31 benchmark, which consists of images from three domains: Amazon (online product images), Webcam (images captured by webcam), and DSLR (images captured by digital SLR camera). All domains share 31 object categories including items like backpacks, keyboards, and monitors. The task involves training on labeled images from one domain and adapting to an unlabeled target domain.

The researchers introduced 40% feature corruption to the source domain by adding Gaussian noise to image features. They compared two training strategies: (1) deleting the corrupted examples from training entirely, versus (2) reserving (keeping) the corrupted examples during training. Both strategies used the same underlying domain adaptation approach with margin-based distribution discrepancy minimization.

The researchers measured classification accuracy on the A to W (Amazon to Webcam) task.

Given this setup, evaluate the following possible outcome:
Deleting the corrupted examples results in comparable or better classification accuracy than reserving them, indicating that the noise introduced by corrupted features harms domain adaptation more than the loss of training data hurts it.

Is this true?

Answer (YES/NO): NO